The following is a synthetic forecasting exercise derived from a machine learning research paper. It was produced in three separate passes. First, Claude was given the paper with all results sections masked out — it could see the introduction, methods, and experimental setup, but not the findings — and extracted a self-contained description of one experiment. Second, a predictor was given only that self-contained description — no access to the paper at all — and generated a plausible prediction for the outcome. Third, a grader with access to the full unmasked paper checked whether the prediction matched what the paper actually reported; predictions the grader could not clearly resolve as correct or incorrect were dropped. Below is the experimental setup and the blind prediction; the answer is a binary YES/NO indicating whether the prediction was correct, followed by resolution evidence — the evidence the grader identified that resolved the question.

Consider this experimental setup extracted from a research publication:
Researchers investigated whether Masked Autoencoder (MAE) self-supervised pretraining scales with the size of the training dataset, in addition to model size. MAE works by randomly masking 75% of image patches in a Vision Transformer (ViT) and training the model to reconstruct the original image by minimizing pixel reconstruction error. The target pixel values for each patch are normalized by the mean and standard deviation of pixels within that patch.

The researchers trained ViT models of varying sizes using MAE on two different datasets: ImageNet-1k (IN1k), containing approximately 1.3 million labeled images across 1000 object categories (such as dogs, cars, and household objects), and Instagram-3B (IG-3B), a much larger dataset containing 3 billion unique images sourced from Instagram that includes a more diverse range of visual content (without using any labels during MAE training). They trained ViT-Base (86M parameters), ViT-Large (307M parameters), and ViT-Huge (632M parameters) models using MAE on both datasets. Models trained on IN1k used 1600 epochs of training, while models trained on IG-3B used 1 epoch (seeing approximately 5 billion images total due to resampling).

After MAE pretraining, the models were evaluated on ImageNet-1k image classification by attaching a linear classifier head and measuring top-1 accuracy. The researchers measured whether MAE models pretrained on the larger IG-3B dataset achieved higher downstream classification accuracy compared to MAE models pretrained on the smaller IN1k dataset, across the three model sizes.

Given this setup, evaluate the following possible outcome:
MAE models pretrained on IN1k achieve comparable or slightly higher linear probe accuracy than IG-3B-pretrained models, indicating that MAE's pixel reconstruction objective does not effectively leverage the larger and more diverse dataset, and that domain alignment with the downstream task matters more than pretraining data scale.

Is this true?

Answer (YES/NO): NO